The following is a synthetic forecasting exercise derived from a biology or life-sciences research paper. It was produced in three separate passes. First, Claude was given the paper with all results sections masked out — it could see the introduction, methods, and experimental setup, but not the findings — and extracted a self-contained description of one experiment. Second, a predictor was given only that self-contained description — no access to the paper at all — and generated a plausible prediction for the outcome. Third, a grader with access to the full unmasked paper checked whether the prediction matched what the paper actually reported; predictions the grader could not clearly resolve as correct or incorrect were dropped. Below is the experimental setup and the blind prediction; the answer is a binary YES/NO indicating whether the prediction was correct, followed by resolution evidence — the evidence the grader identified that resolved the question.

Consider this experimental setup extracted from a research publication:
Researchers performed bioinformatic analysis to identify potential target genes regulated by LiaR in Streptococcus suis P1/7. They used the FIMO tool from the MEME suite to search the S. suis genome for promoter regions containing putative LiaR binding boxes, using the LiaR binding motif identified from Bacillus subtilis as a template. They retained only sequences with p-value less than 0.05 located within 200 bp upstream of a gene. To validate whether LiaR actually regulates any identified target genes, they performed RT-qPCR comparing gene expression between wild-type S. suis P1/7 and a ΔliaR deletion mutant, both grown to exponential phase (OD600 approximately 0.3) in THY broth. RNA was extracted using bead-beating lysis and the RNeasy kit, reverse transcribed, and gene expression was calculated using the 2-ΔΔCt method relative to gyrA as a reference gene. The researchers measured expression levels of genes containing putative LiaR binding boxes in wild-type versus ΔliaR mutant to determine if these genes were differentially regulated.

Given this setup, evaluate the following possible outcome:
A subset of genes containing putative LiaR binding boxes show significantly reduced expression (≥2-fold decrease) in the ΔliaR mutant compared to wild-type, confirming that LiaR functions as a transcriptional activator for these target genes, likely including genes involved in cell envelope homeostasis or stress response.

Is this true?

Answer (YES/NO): YES